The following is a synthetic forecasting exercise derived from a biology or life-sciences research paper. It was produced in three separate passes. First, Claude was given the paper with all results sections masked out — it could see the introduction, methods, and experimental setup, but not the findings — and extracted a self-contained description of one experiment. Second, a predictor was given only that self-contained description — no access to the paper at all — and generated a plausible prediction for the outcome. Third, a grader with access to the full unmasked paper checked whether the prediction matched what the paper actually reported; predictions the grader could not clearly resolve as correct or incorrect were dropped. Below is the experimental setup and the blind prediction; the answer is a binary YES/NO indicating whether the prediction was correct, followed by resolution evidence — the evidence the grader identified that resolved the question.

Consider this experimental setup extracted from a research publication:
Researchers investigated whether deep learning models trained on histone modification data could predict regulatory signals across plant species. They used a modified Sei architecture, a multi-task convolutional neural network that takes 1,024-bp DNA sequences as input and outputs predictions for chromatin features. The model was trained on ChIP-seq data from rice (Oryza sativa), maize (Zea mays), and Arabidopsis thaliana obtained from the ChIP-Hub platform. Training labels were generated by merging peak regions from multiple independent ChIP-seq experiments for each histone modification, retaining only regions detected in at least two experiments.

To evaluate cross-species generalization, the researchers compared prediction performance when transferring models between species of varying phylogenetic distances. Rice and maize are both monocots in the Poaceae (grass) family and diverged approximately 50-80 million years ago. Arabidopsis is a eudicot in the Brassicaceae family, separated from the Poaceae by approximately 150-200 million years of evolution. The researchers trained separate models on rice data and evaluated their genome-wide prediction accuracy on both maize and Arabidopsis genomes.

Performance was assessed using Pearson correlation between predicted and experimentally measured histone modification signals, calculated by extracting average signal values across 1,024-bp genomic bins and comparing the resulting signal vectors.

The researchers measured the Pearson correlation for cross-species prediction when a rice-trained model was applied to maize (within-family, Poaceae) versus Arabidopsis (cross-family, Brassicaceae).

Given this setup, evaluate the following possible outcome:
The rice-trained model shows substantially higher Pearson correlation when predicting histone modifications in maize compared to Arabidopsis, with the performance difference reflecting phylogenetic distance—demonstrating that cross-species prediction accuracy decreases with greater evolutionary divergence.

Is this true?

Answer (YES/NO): YES